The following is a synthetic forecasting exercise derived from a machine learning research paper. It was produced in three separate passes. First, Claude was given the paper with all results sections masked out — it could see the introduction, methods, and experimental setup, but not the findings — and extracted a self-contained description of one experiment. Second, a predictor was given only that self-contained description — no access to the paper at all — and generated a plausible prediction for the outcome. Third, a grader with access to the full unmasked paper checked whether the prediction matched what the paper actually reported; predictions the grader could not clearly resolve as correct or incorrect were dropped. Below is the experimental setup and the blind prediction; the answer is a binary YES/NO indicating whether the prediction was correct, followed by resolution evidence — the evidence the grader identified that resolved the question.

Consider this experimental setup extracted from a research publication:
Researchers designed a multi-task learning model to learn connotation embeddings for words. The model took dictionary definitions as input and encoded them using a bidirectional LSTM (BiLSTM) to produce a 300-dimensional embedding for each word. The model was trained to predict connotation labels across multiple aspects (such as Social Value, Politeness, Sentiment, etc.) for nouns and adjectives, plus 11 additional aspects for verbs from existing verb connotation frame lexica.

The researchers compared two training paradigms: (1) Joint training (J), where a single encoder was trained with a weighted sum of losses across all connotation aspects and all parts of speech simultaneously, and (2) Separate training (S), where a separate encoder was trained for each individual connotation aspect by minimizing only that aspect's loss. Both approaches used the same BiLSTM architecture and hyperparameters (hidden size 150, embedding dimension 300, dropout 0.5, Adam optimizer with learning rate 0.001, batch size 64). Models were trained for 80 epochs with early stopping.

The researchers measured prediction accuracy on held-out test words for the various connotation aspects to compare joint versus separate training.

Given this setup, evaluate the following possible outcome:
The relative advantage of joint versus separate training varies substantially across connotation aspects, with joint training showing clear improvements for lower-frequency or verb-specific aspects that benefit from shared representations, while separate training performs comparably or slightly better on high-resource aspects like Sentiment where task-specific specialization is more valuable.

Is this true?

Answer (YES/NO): NO